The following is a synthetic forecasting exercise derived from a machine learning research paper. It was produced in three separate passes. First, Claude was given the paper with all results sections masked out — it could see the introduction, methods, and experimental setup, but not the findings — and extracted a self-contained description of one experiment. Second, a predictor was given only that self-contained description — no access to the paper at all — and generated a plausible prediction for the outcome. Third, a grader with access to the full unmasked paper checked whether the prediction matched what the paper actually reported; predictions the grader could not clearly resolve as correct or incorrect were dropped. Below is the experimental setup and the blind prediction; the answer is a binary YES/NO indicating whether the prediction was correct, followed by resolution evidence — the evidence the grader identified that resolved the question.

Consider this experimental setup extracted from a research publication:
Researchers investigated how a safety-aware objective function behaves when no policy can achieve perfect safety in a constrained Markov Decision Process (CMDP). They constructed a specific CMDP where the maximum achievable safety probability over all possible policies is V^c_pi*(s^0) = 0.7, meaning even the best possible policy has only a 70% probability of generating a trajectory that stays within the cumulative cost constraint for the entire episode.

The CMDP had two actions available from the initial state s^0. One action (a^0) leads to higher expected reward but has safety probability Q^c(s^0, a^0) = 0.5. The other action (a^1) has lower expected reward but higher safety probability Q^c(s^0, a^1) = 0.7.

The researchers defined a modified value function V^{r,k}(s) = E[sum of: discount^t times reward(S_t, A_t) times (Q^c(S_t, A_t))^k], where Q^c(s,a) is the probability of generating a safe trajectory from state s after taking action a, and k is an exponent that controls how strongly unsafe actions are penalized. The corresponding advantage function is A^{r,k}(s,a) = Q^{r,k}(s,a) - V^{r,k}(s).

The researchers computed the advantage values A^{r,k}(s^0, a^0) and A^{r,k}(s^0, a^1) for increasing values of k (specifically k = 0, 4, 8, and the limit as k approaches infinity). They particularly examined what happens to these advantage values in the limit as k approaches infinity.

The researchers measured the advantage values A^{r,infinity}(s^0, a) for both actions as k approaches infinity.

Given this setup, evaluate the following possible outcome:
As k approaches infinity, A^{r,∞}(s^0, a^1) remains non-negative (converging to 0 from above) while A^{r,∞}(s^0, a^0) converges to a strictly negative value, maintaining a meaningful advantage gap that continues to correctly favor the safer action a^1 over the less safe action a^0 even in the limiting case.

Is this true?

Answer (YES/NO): NO